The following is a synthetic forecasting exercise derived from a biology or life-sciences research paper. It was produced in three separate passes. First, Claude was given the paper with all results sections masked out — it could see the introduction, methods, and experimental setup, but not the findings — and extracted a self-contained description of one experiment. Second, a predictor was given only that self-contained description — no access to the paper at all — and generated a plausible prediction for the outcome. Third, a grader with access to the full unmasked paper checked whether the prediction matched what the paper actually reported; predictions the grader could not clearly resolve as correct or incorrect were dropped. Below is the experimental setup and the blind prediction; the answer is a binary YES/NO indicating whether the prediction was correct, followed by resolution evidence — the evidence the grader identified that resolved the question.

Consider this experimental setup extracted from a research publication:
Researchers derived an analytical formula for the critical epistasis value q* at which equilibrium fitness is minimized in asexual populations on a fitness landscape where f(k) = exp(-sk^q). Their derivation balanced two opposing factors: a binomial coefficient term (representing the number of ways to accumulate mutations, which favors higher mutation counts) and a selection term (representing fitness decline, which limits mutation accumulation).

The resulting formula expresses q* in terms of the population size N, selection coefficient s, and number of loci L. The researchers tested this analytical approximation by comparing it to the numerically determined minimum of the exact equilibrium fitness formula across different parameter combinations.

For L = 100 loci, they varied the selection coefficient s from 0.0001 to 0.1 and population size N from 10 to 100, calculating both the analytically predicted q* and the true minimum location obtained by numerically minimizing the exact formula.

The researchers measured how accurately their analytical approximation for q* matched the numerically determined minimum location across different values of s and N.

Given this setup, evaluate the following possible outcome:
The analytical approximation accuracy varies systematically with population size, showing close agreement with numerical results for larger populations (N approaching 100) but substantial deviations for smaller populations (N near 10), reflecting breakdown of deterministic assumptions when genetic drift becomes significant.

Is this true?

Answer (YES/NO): NO